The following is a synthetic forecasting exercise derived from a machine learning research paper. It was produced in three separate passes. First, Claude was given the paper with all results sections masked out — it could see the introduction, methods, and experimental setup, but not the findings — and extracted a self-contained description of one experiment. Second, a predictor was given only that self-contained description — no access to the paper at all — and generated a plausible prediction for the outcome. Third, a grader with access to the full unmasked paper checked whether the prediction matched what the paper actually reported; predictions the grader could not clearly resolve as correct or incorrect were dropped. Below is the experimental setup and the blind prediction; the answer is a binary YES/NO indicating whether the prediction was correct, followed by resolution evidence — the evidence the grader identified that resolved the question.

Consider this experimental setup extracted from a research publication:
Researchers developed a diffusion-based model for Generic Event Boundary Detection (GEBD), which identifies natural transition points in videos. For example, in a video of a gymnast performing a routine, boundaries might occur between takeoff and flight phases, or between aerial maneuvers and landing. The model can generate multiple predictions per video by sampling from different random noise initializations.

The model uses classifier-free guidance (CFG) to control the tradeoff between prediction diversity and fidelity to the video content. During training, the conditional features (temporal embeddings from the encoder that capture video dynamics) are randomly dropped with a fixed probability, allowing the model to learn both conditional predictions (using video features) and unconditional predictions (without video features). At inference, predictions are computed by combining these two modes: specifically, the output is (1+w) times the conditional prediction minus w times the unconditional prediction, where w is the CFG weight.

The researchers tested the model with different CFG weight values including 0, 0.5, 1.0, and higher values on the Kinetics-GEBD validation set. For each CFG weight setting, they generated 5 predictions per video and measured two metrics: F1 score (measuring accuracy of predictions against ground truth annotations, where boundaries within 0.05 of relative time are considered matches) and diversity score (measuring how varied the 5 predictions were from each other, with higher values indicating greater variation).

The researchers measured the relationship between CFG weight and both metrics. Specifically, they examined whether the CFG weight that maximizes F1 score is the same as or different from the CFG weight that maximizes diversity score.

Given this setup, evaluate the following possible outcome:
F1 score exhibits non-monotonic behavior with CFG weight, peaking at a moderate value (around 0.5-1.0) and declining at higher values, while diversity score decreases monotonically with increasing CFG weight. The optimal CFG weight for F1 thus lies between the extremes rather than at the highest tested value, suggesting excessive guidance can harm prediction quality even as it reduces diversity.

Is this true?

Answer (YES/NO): YES